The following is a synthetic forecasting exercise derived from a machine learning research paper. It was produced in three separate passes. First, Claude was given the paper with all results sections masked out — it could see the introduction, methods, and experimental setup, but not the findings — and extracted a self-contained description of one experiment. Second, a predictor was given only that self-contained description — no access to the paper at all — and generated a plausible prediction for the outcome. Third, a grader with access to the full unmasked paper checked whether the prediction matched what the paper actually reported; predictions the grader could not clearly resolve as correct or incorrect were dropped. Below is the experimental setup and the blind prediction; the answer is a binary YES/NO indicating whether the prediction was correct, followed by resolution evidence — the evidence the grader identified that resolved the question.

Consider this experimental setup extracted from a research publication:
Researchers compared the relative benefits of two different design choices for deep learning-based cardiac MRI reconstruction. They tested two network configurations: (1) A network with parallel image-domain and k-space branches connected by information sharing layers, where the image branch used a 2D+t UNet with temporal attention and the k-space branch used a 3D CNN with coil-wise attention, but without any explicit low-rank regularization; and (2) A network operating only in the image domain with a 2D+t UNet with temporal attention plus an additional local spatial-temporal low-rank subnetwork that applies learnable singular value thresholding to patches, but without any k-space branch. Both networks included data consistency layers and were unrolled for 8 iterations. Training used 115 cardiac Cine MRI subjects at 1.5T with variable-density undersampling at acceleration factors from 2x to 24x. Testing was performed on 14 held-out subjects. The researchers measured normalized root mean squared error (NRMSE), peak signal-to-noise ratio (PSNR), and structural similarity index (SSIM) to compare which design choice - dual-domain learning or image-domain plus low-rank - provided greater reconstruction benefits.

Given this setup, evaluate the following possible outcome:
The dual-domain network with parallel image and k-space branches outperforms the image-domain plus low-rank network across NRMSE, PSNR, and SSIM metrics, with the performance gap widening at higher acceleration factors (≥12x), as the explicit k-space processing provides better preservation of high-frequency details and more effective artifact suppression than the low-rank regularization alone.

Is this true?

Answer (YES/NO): NO